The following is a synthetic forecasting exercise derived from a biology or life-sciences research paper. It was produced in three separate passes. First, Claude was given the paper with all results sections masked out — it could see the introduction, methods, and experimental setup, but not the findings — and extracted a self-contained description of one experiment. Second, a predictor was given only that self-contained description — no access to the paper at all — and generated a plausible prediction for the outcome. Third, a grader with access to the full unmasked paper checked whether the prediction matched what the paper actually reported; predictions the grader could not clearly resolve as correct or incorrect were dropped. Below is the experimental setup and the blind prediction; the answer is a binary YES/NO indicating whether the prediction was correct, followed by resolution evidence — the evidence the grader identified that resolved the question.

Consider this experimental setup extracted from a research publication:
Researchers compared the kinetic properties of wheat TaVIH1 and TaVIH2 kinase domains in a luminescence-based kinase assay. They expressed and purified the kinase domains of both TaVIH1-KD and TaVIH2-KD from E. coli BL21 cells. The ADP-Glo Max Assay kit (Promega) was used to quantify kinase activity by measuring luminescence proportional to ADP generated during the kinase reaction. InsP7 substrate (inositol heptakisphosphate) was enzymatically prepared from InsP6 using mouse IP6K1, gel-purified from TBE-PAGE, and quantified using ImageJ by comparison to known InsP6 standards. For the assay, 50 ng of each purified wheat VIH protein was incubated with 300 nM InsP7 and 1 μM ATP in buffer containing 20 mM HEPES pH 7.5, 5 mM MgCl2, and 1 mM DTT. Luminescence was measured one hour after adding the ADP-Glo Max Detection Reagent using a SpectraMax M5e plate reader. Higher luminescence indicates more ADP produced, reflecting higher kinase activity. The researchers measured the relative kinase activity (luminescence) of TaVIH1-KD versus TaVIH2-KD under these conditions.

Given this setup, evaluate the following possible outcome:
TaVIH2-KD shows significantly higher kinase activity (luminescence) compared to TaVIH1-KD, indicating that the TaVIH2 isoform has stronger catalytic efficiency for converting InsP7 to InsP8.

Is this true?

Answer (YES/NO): YES